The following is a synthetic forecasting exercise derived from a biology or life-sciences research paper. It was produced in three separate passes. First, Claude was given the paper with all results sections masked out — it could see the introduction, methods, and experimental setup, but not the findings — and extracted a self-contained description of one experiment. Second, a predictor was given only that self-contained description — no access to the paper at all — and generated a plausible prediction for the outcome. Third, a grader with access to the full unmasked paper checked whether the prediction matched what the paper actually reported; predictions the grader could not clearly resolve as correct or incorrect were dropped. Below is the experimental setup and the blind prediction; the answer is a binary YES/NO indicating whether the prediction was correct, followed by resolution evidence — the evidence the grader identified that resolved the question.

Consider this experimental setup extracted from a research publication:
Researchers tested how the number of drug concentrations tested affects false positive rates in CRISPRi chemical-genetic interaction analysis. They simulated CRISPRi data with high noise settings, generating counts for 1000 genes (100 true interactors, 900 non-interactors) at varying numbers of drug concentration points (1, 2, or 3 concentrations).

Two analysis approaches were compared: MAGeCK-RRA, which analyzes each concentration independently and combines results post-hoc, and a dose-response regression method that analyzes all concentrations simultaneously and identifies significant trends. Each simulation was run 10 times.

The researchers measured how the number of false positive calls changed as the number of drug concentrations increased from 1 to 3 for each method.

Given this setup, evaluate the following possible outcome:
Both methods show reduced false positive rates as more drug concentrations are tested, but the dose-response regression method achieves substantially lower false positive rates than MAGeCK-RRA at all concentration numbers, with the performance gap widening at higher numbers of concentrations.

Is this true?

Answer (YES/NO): NO